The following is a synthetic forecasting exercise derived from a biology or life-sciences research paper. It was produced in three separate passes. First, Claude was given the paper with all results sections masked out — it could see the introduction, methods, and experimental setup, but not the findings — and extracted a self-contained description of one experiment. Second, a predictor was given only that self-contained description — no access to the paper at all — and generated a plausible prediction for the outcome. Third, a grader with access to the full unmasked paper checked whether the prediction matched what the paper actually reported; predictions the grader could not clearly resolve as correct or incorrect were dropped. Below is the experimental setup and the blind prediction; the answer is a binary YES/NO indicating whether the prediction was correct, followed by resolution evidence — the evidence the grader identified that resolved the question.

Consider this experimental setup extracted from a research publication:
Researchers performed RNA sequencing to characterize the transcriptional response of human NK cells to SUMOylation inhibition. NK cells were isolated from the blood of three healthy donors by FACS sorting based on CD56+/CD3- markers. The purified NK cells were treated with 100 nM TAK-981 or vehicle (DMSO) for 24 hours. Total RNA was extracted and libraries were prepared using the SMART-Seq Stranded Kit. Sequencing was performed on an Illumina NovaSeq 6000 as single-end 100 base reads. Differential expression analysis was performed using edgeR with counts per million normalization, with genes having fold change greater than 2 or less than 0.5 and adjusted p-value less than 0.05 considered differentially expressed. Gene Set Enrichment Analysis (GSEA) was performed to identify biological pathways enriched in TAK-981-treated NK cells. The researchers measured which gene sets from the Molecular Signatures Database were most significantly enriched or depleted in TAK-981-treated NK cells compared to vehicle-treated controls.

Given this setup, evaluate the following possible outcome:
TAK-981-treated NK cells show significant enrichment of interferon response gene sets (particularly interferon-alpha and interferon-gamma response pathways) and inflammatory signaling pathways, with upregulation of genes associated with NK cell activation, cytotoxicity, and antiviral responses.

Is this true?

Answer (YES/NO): YES